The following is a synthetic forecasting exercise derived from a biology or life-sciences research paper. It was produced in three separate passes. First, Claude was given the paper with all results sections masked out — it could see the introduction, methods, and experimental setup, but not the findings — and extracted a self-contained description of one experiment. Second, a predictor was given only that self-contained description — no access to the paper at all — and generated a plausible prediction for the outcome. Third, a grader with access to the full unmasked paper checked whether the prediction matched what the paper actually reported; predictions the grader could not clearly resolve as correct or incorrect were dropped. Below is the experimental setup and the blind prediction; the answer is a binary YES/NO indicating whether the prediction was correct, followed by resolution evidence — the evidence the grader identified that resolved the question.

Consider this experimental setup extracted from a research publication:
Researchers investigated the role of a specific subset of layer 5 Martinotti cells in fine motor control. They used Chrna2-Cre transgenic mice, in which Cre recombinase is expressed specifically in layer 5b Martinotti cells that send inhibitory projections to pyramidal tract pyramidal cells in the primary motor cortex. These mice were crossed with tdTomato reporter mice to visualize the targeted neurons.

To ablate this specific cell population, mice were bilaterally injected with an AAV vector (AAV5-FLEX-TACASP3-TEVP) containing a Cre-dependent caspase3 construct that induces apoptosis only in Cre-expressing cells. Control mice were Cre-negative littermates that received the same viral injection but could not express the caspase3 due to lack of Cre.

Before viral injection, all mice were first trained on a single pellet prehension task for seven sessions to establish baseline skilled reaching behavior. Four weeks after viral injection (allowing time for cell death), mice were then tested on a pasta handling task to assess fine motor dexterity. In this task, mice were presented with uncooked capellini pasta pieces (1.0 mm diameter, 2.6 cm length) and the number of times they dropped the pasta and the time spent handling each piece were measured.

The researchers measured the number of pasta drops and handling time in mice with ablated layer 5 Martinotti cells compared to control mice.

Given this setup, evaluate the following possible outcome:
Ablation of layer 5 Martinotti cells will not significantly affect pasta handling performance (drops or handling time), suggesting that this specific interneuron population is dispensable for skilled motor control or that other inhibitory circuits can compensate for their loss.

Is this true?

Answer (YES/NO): NO